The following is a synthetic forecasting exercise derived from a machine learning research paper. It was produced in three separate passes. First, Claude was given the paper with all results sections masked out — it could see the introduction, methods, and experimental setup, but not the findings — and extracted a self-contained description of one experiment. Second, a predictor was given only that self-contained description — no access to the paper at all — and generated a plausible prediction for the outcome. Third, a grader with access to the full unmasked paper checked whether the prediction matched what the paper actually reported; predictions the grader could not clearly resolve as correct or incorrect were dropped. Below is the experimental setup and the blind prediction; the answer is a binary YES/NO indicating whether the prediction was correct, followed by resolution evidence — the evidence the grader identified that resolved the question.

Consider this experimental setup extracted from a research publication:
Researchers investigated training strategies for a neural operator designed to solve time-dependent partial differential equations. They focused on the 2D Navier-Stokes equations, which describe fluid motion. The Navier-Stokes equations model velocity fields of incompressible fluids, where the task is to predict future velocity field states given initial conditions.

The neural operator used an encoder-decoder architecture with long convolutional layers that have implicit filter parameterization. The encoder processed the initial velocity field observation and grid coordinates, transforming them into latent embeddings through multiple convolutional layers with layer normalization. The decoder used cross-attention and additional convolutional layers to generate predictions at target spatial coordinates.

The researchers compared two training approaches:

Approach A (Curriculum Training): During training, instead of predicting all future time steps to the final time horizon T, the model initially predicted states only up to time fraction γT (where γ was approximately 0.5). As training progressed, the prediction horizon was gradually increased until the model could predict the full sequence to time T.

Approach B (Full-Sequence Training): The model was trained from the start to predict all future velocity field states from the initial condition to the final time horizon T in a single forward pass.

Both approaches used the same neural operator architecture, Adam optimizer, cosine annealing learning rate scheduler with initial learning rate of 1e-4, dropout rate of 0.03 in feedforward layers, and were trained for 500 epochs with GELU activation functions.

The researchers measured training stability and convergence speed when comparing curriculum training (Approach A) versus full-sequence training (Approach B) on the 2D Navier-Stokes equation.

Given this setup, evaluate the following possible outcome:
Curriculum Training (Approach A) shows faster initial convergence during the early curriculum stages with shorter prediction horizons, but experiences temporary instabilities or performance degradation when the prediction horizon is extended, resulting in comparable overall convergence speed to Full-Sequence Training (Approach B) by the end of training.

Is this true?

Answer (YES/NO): NO